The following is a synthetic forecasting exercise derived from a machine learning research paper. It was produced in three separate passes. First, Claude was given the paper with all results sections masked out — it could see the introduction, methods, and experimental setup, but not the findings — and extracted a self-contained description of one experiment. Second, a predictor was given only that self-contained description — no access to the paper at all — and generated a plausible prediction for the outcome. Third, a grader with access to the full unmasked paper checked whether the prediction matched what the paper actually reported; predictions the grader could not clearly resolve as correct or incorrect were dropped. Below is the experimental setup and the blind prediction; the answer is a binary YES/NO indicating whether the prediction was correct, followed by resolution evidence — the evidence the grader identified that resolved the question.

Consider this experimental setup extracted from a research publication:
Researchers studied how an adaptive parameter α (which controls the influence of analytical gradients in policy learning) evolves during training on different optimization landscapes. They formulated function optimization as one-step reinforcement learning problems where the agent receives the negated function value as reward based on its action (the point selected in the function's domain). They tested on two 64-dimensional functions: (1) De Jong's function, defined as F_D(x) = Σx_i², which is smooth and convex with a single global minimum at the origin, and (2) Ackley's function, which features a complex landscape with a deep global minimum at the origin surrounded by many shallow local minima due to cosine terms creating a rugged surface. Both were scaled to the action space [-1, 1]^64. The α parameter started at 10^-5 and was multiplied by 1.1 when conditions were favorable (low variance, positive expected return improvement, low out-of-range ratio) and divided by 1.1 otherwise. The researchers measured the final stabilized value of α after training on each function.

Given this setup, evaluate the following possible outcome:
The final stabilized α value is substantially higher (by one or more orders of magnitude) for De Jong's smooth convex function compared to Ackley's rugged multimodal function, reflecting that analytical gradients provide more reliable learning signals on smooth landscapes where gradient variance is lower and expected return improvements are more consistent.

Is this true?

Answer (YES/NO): YES